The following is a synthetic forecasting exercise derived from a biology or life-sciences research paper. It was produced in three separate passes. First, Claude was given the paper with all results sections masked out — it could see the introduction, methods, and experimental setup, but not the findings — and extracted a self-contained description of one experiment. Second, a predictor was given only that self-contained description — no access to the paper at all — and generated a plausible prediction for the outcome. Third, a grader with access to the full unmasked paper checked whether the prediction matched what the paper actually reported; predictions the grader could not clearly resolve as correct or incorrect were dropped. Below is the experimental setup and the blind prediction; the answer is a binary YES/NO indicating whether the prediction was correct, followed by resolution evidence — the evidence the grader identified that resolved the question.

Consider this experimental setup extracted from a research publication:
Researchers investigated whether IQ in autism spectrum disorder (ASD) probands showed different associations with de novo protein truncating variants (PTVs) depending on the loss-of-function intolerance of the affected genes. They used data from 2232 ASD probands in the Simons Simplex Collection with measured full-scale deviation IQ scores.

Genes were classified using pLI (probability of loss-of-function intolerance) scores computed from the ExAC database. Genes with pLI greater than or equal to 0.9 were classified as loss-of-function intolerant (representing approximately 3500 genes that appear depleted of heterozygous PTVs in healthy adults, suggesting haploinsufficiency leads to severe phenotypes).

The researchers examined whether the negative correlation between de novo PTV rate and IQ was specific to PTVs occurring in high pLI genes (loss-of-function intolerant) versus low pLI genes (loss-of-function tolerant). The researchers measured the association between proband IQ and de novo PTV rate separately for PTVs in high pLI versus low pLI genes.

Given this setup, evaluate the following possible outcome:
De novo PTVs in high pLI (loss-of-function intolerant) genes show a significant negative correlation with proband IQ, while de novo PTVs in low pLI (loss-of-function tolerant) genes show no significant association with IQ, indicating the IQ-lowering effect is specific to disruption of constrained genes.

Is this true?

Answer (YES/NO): YES